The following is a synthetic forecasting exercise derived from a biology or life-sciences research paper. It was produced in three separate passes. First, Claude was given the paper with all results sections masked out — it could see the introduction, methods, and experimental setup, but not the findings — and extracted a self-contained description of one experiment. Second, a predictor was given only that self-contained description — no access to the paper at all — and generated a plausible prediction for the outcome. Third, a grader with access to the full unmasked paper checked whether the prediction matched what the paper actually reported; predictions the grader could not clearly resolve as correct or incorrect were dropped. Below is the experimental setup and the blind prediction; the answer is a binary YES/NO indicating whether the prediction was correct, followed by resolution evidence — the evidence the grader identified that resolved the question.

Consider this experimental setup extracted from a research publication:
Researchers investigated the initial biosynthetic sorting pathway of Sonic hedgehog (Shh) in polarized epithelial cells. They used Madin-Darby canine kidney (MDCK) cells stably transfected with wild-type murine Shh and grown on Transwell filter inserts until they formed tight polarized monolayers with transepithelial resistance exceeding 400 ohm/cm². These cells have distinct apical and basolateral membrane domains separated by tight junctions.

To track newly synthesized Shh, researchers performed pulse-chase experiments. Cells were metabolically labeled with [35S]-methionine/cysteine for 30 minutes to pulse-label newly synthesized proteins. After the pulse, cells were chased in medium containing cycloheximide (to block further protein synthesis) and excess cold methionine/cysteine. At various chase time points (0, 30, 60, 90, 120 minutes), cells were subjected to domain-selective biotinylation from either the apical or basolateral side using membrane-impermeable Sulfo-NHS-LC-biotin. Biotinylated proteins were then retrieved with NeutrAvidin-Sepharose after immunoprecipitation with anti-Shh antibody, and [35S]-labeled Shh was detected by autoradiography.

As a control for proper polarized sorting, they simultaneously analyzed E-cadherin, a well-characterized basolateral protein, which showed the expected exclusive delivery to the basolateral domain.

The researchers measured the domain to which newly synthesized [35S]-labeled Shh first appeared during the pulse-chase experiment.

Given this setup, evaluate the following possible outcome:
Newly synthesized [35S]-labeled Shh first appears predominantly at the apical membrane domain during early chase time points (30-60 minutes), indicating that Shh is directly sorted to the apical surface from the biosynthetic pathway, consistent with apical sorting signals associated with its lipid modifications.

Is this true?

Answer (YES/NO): NO